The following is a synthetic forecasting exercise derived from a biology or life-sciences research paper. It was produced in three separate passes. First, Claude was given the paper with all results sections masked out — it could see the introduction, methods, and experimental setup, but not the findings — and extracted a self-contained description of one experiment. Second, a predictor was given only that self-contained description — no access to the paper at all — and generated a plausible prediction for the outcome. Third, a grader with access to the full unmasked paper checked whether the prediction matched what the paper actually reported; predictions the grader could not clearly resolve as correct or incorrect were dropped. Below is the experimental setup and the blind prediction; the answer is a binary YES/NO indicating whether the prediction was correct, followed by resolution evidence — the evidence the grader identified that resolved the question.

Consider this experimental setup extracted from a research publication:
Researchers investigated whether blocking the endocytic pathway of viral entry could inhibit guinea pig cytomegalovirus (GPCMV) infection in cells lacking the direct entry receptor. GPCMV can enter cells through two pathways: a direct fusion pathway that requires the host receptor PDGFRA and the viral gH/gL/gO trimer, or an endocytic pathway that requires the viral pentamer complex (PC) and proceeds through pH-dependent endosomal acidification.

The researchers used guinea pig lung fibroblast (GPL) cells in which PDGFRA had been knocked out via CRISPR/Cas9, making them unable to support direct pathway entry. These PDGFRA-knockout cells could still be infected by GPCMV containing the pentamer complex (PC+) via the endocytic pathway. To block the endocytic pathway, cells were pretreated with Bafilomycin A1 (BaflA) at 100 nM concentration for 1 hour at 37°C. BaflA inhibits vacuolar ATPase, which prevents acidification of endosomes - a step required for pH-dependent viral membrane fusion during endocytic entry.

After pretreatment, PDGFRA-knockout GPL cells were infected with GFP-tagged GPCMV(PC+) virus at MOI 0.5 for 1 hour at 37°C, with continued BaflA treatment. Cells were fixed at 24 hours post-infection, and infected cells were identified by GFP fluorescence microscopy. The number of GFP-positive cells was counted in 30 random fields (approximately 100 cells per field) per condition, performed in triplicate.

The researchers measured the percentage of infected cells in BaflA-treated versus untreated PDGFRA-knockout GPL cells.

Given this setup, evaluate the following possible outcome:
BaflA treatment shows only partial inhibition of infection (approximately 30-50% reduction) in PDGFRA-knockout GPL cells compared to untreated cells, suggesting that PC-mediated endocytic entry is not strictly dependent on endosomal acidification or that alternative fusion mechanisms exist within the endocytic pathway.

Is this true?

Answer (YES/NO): NO